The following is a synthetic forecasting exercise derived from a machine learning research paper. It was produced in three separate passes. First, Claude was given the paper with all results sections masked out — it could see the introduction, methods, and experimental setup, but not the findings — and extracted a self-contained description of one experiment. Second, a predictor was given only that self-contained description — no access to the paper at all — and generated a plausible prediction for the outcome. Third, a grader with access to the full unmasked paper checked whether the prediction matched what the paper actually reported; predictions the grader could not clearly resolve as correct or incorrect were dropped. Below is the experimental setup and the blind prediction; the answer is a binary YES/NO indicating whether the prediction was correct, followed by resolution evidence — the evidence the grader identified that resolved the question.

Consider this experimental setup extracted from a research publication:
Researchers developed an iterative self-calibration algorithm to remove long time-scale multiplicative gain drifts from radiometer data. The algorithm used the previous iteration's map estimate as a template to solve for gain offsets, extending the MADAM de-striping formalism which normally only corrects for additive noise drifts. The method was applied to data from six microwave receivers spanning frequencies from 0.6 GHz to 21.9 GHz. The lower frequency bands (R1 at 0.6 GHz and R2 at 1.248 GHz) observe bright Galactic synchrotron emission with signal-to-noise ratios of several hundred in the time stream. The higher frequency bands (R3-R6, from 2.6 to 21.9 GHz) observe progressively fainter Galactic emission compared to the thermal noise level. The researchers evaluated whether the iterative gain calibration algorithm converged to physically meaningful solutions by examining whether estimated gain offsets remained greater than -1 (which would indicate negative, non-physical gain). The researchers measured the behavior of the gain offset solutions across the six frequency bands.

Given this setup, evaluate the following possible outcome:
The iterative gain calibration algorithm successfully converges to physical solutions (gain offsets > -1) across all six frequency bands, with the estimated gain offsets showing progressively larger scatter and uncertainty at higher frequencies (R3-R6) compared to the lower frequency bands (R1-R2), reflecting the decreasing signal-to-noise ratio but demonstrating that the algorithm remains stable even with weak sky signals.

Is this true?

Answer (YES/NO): NO